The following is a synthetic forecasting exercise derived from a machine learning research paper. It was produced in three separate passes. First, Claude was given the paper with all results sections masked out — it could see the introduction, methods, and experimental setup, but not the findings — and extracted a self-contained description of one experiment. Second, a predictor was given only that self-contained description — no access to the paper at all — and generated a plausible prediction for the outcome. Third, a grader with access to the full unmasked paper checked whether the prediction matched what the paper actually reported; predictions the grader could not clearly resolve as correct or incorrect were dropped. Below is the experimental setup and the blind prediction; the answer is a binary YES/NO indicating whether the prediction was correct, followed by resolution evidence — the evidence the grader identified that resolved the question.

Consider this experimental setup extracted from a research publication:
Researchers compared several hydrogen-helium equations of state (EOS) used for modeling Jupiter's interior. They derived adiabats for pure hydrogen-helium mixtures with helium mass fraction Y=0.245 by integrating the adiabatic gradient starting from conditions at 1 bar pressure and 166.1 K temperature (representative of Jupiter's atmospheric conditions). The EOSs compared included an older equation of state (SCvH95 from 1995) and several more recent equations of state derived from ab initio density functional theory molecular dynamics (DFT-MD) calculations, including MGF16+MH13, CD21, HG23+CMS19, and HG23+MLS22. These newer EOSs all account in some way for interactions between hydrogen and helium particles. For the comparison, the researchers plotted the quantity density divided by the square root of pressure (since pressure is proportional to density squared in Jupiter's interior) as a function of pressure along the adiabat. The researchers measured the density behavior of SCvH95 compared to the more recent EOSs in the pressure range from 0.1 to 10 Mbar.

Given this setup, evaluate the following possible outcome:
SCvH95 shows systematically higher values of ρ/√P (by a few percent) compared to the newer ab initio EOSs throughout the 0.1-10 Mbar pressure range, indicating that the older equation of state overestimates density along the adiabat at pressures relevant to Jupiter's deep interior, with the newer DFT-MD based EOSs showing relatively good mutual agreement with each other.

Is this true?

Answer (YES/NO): NO